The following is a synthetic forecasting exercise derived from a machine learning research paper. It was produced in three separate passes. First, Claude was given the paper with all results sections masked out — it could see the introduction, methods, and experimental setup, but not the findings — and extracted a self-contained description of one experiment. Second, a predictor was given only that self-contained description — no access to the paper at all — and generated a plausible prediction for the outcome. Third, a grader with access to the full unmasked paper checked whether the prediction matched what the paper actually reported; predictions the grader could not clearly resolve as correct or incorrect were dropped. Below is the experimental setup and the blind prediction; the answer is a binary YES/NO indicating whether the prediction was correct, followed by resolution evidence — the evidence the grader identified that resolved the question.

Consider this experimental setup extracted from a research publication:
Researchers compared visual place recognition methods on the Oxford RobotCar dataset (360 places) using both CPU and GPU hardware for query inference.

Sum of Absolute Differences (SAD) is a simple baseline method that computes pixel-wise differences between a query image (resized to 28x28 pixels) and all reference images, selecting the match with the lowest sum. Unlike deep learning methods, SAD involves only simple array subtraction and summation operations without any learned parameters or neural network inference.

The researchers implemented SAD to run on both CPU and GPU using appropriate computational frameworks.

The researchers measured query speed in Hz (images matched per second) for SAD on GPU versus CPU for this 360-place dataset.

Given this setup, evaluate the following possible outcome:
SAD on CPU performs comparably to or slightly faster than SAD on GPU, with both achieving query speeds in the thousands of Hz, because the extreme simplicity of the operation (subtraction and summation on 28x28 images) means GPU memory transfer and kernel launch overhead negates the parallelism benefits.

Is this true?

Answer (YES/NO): NO